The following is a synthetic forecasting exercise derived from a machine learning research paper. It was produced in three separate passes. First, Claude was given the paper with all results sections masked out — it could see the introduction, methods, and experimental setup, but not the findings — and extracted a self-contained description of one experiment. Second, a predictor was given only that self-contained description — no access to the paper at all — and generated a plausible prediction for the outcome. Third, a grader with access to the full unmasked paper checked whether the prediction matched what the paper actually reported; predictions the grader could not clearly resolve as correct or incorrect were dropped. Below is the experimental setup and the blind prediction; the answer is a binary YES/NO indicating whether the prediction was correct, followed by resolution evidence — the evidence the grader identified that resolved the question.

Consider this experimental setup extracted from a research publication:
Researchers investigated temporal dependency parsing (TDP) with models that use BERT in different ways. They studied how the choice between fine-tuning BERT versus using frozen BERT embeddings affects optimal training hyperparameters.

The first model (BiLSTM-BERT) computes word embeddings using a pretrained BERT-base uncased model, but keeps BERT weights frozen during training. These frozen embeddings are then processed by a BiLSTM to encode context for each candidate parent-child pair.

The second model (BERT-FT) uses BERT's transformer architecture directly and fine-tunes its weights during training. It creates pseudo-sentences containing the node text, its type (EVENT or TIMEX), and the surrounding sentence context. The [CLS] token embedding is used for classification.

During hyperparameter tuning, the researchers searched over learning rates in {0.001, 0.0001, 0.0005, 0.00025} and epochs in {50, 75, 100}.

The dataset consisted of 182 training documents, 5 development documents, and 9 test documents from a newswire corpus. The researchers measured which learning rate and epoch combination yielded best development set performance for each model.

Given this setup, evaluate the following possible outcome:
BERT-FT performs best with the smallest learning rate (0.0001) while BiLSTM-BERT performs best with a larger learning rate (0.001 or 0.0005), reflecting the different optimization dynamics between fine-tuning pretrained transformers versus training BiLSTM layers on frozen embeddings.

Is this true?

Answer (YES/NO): YES